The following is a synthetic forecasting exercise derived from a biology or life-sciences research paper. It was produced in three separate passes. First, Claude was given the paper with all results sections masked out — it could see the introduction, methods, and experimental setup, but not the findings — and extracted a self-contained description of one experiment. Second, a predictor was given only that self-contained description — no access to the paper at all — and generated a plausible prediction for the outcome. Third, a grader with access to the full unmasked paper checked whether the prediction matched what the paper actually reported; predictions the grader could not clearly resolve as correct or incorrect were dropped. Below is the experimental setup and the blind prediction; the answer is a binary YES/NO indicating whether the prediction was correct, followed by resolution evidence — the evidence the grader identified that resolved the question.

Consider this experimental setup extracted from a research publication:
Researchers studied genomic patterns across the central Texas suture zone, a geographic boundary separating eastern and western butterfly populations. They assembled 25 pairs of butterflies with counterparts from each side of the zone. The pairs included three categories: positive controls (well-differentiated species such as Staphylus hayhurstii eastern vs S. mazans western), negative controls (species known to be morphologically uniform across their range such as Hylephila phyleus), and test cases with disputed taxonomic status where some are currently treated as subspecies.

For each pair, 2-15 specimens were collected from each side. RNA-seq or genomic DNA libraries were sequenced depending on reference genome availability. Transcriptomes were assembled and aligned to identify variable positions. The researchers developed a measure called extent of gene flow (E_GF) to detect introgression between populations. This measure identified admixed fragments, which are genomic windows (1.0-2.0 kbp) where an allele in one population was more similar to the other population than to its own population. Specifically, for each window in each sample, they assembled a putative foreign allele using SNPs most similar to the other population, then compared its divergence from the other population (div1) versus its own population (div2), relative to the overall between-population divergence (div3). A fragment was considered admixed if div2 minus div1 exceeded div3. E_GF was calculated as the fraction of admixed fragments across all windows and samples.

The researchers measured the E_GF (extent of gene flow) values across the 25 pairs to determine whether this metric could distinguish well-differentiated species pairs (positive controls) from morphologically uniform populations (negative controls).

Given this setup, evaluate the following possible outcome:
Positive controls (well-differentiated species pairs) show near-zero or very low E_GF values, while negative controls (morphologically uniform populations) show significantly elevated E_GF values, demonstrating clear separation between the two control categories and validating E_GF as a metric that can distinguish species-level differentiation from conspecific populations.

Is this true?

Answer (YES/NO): NO